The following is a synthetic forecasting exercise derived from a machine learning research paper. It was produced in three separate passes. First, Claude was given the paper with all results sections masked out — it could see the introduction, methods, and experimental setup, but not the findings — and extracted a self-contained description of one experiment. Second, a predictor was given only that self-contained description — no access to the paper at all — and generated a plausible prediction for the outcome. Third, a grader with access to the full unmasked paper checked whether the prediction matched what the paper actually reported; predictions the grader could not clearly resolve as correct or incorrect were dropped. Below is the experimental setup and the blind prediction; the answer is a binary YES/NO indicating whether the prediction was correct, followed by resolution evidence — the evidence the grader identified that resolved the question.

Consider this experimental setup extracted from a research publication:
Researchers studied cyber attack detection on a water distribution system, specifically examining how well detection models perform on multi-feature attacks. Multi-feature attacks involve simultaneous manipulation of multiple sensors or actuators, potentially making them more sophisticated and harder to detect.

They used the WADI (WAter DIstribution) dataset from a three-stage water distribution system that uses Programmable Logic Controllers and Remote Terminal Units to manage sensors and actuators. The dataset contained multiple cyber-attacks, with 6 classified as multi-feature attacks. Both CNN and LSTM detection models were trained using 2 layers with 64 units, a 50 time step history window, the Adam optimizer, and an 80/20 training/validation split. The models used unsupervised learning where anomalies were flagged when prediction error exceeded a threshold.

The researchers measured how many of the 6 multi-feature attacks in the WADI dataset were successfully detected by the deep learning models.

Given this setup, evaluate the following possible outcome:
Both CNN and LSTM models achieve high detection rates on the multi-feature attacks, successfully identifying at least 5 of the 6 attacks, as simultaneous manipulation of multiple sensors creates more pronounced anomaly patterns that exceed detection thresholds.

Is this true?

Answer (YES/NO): NO